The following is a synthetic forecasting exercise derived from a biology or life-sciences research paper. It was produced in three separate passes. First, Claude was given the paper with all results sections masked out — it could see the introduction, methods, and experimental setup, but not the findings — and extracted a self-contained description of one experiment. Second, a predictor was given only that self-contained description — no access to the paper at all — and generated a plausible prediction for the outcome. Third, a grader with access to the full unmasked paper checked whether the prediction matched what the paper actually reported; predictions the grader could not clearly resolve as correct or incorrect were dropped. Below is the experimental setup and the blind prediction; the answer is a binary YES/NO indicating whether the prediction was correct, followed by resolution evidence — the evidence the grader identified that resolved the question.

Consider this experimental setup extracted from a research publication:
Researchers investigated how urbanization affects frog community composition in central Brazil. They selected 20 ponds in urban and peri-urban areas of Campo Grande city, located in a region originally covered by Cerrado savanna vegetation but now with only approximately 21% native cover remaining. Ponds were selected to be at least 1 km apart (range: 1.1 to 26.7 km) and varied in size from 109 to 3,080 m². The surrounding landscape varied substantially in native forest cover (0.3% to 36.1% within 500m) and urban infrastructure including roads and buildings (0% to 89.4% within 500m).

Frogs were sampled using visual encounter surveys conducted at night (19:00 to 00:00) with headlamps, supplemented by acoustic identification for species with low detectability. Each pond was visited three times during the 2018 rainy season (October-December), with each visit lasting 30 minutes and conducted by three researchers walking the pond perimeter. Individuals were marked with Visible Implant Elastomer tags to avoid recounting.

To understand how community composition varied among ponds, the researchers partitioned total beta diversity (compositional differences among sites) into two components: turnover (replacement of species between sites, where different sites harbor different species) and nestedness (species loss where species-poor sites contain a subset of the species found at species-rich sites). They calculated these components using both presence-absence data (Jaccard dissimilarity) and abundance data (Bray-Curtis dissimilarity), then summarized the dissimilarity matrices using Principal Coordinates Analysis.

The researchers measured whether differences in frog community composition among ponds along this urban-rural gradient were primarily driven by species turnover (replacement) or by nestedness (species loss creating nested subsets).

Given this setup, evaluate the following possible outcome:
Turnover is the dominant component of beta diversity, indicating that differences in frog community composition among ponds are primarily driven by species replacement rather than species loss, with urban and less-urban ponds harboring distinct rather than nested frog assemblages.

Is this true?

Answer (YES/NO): YES